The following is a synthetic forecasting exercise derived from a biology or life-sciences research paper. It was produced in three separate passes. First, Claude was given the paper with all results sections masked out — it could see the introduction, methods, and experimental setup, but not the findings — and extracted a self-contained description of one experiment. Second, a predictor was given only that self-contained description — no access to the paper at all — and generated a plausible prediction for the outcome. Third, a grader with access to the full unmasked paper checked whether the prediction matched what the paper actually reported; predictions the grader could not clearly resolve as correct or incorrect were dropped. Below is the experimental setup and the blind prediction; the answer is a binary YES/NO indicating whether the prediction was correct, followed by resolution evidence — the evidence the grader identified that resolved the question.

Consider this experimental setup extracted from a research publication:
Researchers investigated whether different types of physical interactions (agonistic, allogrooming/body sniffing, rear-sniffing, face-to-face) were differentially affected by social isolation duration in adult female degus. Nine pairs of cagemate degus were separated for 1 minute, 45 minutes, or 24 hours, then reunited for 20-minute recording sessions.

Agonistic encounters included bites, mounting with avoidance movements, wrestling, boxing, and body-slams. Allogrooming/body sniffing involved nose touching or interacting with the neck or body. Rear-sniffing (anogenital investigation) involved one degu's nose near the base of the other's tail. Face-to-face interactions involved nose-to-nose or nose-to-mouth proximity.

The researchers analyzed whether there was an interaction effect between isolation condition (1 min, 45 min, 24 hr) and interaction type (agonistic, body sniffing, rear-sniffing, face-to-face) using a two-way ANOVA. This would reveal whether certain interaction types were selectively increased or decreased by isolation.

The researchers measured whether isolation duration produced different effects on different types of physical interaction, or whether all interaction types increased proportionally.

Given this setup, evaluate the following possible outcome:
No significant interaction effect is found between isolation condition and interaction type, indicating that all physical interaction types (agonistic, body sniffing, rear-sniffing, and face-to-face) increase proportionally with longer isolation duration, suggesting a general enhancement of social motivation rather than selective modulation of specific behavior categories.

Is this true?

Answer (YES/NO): NO